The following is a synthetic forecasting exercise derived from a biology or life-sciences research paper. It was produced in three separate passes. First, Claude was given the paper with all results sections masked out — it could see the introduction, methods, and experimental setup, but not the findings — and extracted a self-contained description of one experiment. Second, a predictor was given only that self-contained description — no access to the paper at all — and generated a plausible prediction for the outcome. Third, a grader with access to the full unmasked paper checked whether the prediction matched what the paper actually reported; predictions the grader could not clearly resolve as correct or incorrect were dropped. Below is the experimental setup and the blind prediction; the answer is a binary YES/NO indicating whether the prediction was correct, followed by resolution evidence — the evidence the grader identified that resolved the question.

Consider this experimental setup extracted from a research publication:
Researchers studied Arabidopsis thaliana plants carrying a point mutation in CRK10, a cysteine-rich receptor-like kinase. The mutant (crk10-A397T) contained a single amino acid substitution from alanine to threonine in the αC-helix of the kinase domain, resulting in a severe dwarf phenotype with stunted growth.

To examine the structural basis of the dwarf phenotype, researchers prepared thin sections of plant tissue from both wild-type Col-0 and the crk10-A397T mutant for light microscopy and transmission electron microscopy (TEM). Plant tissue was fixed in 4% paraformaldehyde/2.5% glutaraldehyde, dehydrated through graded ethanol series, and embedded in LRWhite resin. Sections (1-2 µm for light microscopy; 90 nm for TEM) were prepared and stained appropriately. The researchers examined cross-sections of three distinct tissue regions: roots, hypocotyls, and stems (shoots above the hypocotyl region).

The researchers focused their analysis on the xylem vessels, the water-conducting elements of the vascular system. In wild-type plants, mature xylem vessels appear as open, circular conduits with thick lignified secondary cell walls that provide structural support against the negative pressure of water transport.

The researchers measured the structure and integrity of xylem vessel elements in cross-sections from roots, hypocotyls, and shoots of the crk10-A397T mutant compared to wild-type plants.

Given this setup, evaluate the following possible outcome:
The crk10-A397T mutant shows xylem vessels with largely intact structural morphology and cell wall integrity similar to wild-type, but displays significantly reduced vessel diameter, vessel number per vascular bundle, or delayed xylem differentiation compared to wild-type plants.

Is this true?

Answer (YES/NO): NO